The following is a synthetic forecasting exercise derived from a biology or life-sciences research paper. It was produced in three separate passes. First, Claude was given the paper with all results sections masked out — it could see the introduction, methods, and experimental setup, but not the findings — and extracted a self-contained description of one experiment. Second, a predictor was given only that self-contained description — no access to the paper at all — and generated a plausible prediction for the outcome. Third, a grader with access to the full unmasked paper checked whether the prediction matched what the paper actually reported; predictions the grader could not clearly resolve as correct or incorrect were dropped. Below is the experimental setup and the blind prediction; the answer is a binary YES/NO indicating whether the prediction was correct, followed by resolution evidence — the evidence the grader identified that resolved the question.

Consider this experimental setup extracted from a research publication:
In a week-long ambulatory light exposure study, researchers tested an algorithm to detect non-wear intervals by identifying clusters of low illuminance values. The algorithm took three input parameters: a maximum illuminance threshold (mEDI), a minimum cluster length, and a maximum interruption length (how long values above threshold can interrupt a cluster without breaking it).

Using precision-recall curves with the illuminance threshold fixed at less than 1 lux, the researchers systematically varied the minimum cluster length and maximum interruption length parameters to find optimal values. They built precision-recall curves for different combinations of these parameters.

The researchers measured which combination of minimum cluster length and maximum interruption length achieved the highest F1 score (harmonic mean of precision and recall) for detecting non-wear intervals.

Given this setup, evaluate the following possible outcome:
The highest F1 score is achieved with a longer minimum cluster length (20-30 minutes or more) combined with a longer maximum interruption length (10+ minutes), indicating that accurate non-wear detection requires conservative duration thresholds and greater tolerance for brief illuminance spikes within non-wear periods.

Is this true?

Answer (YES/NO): NO